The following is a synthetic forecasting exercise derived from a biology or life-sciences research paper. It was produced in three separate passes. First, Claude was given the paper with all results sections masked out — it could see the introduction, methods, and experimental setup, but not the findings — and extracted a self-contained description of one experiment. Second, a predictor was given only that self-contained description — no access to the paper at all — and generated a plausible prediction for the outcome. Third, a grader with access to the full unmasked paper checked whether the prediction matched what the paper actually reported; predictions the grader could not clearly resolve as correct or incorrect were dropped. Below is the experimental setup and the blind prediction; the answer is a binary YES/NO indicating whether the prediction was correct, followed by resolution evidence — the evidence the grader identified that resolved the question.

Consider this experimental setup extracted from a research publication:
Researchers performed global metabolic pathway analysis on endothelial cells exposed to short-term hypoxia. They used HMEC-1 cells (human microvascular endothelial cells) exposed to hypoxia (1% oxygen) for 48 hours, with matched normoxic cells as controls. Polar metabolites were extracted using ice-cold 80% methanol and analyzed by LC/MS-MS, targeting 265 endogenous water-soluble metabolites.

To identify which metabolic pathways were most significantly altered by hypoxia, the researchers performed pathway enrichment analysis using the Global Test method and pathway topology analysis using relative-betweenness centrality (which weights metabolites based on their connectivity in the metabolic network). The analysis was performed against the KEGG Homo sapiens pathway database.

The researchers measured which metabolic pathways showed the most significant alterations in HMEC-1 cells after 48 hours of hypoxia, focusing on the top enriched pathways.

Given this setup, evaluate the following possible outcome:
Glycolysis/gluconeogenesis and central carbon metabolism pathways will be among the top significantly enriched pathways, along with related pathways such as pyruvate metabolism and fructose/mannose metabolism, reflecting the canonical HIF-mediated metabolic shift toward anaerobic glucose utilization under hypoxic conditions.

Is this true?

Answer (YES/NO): NO